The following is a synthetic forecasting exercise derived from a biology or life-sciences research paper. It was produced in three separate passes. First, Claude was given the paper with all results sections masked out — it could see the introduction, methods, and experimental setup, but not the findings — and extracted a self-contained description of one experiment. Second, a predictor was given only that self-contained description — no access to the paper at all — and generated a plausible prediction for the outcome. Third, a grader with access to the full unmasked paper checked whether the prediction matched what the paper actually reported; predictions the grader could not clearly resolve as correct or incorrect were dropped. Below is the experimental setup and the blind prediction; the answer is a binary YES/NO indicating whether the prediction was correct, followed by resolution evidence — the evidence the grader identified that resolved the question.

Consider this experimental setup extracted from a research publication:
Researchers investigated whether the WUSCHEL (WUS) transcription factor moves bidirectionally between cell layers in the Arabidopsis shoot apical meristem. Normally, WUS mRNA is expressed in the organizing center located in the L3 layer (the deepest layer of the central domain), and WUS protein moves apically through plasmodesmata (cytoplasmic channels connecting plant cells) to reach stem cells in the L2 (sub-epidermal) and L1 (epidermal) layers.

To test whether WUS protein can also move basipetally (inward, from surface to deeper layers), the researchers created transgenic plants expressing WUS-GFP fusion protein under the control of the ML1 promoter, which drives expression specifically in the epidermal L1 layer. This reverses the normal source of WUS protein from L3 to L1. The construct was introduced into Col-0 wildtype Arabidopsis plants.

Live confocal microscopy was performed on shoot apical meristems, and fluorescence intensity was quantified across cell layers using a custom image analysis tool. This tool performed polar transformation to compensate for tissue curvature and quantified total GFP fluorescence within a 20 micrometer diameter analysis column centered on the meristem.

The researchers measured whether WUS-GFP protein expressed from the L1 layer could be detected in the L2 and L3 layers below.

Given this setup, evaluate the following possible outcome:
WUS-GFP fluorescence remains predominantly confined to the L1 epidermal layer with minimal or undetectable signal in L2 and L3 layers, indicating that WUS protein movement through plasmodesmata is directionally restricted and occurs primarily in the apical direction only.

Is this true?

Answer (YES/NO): NO